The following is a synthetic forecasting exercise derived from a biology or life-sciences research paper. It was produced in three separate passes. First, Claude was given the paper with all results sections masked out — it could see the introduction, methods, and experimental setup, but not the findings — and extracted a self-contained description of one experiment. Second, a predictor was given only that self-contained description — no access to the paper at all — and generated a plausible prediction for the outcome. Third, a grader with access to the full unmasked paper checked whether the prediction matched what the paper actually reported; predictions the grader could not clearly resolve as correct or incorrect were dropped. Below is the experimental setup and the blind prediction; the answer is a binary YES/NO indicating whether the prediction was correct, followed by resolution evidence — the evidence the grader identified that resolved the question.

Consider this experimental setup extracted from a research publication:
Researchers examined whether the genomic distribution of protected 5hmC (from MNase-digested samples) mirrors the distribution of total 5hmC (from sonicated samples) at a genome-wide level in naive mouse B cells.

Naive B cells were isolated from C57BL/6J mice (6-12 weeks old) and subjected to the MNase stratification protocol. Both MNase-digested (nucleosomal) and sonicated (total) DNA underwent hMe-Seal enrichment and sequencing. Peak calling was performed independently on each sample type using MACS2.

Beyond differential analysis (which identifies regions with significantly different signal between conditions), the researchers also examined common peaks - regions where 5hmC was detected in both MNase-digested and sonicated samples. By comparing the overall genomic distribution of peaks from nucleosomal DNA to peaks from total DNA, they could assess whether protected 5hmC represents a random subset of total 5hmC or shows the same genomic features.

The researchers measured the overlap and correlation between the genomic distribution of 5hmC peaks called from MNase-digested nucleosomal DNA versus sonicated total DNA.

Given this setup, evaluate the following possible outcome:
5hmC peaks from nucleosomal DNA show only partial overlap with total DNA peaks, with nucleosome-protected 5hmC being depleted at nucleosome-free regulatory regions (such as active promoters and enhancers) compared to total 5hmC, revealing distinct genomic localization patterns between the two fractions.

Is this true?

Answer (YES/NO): NO